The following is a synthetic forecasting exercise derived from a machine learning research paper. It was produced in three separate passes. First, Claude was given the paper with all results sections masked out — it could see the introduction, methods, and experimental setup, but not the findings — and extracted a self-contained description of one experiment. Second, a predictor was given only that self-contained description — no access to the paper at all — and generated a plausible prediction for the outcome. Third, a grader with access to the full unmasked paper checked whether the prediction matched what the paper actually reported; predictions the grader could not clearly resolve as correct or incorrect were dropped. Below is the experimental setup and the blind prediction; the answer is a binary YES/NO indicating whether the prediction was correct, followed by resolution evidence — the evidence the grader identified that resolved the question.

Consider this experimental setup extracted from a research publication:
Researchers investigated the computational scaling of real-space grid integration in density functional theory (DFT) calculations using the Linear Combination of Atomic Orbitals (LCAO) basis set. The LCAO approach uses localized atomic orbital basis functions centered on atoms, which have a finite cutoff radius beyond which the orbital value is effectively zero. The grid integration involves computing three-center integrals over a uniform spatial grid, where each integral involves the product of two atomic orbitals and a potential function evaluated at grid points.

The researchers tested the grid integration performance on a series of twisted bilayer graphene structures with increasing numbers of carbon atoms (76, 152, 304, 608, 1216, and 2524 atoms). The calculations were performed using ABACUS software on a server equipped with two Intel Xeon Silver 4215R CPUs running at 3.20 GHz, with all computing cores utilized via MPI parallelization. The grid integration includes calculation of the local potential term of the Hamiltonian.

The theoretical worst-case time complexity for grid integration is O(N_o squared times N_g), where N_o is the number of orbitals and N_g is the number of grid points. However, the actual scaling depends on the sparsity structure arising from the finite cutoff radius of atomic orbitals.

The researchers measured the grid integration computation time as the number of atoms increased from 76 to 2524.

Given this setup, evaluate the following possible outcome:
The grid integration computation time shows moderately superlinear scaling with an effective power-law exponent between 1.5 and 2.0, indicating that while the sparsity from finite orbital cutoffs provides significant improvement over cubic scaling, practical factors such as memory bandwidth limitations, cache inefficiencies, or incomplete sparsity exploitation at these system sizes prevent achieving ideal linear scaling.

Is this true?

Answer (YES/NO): NO